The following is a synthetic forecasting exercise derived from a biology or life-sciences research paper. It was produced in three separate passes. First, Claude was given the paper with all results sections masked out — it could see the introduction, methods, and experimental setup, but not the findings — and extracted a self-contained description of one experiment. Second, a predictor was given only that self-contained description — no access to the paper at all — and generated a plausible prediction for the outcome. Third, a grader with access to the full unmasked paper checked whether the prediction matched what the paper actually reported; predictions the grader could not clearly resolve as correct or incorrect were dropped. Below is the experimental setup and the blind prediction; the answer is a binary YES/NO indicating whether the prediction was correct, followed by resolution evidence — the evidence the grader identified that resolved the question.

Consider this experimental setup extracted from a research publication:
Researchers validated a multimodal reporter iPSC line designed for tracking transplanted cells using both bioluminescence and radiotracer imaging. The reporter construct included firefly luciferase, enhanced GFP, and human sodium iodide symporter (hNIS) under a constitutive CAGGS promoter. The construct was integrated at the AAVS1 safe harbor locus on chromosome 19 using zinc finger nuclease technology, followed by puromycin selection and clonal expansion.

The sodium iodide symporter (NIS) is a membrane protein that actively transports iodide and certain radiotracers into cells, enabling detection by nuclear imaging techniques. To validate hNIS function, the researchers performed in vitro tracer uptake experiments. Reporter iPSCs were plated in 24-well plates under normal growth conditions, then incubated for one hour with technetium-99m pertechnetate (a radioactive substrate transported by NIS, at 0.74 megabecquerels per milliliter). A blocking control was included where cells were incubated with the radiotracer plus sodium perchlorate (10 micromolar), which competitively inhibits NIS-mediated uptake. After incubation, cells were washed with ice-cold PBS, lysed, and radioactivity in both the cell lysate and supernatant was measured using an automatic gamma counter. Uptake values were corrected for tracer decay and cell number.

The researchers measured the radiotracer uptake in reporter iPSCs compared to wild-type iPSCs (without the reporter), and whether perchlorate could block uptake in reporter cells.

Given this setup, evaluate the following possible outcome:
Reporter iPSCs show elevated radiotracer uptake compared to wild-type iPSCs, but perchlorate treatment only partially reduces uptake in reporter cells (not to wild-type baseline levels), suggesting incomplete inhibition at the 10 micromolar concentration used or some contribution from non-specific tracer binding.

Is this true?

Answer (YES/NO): NO